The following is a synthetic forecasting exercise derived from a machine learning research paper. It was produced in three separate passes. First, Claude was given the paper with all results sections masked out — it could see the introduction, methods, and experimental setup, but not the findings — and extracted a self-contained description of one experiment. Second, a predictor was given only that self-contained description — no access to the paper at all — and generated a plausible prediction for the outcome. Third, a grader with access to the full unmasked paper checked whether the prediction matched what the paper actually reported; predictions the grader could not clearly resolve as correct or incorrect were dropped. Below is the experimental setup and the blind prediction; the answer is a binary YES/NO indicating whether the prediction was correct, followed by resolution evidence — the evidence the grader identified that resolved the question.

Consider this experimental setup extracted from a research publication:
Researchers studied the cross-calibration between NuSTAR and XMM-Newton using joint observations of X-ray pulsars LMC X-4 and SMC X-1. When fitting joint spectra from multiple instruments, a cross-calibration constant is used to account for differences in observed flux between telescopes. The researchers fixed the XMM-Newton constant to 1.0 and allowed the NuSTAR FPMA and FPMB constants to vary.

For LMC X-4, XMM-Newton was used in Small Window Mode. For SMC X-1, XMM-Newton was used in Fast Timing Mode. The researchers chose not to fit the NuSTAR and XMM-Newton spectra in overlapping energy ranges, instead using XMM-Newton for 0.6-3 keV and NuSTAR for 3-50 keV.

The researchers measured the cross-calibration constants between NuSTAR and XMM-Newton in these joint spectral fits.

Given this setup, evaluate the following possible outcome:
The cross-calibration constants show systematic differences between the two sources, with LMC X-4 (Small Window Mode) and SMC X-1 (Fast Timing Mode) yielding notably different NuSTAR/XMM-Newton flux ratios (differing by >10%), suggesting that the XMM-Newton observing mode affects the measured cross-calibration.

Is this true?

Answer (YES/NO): NO